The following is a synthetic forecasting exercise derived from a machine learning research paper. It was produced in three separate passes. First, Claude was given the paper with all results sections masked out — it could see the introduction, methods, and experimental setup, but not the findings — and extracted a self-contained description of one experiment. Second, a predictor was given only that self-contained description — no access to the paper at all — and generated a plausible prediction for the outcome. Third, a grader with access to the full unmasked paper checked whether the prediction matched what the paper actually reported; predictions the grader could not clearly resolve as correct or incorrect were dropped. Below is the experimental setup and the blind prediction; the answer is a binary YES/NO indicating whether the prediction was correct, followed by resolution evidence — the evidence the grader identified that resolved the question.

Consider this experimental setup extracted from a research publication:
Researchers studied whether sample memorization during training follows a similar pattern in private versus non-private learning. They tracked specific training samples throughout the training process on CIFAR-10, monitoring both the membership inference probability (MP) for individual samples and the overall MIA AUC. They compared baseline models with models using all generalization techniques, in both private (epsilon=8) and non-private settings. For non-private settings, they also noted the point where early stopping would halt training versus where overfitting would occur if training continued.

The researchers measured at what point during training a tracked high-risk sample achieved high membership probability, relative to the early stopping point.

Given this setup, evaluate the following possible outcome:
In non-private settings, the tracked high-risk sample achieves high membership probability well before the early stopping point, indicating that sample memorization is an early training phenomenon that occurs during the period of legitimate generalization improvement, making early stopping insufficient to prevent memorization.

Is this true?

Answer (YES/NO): YES